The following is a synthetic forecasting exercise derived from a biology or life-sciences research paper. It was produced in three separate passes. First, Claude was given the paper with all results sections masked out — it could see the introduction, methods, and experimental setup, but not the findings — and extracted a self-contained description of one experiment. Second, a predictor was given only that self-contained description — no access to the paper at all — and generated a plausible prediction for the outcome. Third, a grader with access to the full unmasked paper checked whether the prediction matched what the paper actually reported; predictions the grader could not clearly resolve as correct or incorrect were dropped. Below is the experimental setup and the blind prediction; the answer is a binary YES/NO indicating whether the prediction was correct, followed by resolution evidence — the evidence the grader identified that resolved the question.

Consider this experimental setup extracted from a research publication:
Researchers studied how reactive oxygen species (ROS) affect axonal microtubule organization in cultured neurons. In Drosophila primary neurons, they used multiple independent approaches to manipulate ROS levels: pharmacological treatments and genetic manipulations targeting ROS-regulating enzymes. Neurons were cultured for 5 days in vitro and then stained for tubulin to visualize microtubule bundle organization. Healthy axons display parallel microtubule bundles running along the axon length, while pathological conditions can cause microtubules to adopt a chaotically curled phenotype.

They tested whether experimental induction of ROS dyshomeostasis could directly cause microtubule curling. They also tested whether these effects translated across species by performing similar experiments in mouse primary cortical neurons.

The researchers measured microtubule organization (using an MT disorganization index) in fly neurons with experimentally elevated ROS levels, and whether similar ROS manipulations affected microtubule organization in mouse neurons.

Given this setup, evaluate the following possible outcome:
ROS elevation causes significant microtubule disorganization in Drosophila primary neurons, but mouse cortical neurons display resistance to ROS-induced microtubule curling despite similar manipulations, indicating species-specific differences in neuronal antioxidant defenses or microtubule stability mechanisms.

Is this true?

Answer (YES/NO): NO